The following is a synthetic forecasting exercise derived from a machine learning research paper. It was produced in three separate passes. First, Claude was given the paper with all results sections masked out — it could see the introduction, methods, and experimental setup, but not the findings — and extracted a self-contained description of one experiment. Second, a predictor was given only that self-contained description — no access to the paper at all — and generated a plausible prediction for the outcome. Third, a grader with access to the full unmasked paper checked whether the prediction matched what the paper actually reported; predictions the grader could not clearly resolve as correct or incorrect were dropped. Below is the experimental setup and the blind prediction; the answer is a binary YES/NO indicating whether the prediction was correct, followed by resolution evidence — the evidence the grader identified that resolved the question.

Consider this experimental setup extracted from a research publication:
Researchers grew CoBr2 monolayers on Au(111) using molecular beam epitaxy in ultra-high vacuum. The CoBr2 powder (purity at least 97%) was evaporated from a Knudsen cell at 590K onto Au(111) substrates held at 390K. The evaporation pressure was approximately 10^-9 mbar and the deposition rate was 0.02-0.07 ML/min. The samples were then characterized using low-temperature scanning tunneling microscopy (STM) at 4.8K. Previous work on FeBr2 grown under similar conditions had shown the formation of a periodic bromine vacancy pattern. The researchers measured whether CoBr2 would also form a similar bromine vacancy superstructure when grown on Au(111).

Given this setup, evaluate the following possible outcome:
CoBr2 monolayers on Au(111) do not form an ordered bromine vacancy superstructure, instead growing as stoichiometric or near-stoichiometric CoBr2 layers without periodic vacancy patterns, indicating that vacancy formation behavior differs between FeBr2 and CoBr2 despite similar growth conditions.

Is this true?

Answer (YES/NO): NO